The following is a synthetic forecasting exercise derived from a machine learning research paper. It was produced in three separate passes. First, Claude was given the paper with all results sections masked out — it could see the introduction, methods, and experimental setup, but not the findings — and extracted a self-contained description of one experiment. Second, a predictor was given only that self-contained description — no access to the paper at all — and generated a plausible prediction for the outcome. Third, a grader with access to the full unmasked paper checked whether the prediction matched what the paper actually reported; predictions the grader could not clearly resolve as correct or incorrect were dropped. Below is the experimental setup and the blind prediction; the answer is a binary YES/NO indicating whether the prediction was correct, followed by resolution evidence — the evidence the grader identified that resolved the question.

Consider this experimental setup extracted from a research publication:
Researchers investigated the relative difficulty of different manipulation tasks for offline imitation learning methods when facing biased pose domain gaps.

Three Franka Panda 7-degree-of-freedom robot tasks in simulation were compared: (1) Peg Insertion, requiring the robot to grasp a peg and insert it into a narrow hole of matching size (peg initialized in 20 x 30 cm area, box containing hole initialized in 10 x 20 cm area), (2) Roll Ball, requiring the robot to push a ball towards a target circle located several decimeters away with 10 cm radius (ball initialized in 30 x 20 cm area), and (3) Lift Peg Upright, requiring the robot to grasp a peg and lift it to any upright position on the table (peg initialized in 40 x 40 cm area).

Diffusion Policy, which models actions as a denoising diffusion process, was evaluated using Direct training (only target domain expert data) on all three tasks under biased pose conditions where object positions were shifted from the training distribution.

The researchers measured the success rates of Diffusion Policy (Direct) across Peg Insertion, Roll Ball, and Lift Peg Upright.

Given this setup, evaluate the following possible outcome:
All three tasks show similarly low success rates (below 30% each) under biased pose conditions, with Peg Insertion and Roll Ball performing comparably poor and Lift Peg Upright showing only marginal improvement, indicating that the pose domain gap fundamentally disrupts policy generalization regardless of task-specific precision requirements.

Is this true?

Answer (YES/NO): NO